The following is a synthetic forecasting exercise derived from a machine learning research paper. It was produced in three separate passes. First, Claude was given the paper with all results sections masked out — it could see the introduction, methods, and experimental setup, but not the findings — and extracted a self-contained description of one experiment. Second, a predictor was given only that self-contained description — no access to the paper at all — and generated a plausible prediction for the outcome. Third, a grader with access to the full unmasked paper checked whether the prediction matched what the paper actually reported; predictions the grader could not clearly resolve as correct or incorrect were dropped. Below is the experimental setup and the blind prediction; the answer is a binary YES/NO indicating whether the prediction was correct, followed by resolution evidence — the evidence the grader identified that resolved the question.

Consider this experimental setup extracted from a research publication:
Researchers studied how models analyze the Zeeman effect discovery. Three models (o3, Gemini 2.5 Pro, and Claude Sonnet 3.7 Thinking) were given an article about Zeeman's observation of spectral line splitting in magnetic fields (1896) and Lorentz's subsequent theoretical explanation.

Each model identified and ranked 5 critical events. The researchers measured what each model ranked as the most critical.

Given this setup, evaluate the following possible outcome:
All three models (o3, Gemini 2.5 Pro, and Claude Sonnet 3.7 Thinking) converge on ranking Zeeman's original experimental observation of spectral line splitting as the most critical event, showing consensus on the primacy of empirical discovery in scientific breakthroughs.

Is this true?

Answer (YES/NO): NO